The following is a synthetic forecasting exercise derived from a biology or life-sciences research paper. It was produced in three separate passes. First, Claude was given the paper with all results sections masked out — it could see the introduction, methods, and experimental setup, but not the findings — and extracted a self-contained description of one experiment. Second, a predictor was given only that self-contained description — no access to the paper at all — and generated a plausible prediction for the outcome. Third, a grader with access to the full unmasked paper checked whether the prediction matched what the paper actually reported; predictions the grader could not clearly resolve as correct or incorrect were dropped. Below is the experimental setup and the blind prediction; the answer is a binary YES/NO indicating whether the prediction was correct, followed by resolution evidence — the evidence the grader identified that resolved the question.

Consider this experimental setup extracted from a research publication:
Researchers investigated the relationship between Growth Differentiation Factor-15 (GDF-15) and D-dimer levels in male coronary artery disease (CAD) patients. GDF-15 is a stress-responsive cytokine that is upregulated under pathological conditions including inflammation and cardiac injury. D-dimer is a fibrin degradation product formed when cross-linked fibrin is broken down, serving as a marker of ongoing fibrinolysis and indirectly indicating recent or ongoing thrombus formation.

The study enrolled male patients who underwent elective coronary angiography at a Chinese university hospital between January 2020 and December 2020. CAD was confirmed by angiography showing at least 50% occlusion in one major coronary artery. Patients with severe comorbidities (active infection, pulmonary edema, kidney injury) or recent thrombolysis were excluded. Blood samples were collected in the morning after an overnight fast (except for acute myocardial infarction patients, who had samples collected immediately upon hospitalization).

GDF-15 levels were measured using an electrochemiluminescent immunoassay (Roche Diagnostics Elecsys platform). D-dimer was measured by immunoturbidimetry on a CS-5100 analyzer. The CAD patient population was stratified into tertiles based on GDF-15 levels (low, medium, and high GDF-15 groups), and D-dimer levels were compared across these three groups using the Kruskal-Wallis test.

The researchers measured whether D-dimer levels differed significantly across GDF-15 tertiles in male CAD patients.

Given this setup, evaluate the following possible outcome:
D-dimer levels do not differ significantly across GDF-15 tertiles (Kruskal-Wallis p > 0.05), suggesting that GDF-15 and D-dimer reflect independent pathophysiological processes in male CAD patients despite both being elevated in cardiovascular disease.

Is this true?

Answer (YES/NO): NO